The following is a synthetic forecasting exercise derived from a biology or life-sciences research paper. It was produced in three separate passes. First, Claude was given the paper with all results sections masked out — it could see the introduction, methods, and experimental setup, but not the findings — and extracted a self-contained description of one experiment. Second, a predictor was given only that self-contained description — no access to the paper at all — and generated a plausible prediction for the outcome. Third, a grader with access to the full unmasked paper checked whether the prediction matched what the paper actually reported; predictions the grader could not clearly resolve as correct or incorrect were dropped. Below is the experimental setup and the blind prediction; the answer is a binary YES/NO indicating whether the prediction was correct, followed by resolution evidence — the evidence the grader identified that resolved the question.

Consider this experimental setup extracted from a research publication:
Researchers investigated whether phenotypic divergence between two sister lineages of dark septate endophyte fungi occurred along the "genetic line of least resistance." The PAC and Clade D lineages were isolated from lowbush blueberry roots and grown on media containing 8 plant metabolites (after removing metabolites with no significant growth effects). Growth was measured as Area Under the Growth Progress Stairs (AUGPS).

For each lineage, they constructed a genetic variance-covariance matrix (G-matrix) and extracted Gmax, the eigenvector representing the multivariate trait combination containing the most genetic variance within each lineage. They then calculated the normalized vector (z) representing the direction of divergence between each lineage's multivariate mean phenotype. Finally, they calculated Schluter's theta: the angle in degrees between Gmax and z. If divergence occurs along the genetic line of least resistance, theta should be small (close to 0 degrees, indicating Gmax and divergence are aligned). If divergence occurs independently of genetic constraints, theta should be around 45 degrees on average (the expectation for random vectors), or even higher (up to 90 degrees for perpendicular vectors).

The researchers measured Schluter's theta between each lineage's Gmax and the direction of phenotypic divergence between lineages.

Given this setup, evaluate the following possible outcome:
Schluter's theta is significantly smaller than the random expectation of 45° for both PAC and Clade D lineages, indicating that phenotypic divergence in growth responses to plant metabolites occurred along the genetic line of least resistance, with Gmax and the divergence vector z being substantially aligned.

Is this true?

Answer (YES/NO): NO